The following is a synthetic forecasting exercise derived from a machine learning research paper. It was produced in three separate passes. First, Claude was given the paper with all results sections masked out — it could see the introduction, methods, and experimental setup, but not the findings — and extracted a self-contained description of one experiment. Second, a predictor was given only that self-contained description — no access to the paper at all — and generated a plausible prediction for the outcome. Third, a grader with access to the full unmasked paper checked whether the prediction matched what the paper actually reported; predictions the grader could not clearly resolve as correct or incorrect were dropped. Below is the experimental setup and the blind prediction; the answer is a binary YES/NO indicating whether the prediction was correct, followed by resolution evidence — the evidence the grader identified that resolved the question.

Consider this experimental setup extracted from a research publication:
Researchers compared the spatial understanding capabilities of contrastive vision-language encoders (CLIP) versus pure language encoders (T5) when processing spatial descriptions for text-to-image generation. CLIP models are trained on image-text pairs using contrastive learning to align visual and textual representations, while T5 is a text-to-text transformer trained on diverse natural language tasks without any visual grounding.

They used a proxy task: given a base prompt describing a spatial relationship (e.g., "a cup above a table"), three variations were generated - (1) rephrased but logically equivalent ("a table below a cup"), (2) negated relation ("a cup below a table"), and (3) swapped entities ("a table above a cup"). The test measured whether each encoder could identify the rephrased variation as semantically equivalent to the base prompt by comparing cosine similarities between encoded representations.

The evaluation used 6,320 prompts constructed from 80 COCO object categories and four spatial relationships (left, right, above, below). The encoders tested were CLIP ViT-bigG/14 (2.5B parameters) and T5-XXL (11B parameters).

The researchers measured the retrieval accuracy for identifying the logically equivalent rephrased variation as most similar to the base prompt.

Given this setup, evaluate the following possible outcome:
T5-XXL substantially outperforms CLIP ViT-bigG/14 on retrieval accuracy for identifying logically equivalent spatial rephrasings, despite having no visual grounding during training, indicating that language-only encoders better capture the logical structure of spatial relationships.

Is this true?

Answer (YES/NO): NO